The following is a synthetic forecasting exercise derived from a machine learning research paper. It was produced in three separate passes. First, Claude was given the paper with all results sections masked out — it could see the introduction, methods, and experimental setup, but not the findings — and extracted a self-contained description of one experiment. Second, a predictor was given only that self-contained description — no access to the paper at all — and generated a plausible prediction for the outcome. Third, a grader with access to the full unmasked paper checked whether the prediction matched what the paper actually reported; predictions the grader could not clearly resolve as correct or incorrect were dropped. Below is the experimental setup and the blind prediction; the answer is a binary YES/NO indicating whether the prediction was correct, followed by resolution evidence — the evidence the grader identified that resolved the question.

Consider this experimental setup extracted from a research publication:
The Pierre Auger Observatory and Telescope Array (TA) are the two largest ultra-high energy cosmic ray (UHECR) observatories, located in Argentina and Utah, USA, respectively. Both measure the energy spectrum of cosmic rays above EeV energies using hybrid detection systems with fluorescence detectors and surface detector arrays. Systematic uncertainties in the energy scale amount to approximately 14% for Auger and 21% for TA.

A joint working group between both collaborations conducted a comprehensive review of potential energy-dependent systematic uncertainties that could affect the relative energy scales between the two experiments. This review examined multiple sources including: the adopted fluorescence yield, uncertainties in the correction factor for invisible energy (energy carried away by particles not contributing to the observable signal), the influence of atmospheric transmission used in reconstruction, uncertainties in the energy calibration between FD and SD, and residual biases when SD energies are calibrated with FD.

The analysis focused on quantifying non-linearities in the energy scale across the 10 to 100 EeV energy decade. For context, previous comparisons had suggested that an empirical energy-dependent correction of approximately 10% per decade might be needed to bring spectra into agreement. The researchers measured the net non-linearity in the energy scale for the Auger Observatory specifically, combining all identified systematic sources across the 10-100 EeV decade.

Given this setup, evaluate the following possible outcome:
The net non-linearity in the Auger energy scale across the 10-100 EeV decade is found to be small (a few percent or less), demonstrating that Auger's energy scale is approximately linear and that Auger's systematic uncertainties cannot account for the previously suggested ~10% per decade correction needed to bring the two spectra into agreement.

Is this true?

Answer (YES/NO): YES